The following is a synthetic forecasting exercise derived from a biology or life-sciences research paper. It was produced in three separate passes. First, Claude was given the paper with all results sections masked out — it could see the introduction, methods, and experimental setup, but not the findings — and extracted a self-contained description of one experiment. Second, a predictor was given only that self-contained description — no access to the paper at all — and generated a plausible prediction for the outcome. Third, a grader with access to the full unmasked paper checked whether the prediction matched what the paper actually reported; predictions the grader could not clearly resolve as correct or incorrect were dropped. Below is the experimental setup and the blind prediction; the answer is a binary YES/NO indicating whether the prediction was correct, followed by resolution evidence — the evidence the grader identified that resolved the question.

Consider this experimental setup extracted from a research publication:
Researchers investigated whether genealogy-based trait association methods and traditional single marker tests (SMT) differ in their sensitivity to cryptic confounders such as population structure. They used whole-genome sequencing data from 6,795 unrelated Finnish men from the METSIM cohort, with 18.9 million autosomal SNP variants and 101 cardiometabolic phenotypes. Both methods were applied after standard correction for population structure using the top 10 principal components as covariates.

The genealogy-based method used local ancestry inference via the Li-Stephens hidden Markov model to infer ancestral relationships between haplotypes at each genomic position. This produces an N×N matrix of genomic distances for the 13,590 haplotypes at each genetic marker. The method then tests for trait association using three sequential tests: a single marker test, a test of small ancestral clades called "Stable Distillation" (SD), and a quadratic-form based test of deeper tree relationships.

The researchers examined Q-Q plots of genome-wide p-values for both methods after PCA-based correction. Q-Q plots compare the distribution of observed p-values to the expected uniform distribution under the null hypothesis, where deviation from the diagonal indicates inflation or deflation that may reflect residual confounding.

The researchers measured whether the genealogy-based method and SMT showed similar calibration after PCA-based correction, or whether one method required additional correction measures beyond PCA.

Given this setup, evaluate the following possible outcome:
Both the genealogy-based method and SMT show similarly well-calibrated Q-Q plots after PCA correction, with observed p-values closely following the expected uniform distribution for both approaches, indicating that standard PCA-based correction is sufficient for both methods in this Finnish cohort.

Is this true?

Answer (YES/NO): NO